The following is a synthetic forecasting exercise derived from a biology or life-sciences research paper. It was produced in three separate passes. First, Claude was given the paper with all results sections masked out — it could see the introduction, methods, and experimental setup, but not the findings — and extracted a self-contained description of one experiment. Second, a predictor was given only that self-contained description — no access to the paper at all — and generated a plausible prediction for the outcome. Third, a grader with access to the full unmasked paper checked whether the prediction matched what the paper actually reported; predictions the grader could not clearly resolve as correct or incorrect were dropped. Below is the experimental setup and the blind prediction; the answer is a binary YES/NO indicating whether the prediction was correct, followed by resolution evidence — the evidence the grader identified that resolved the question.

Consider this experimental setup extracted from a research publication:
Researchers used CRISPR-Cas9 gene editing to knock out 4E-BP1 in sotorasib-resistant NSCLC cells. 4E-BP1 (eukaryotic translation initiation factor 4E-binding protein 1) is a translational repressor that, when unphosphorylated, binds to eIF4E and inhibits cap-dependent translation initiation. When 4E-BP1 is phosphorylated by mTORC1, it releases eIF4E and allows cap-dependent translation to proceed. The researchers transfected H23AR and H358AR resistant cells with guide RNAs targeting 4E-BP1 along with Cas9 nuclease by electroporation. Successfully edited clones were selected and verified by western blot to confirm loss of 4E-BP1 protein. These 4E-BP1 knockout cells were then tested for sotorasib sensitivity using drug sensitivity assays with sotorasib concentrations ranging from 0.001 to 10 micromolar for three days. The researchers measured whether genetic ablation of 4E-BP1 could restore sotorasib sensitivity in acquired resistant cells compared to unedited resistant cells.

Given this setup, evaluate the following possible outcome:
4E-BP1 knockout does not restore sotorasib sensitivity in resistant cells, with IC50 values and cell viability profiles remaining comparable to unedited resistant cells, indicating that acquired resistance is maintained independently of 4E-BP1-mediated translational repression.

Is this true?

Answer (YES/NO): NO